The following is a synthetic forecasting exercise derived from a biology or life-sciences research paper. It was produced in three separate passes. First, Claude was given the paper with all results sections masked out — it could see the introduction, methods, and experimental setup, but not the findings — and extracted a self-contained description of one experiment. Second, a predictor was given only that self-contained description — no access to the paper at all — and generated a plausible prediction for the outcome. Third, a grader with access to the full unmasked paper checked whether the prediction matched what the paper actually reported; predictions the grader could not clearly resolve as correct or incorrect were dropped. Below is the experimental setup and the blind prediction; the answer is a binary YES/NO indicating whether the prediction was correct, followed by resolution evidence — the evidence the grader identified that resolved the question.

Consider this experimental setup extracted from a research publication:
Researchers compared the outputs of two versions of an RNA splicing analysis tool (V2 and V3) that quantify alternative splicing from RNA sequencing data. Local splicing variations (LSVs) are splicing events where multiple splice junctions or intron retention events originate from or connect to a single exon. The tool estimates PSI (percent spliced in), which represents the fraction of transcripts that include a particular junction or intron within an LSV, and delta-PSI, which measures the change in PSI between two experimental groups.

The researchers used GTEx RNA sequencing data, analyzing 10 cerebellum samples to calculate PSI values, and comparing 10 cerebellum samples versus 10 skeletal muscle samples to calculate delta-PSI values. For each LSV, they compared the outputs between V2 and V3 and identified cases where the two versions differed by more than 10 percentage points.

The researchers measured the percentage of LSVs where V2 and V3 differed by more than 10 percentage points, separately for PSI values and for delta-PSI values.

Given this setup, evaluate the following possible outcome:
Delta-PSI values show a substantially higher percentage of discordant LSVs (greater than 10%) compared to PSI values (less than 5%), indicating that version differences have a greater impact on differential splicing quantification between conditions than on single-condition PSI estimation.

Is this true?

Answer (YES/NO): NO